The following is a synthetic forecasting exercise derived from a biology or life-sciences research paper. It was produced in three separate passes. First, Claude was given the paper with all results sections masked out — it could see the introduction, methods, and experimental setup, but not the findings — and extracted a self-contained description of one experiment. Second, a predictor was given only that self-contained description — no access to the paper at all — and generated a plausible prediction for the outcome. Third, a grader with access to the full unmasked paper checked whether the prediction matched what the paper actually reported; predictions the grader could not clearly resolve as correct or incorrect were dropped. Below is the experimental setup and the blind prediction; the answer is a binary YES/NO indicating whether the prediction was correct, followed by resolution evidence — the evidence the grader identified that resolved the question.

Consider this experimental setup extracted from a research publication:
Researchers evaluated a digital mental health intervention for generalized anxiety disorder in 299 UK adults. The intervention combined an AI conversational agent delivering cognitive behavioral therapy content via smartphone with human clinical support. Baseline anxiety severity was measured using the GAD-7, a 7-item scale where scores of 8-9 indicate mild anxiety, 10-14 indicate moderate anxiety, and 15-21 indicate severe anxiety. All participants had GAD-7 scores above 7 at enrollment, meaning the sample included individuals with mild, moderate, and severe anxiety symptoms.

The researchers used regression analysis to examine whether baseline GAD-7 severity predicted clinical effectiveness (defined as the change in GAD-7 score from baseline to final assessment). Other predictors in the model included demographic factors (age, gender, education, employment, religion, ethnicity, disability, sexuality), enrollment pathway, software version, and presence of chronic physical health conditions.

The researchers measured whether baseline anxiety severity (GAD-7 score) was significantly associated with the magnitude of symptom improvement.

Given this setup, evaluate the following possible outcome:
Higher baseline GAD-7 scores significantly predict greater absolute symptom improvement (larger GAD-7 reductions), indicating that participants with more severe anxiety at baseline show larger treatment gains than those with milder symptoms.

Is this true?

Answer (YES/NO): YES